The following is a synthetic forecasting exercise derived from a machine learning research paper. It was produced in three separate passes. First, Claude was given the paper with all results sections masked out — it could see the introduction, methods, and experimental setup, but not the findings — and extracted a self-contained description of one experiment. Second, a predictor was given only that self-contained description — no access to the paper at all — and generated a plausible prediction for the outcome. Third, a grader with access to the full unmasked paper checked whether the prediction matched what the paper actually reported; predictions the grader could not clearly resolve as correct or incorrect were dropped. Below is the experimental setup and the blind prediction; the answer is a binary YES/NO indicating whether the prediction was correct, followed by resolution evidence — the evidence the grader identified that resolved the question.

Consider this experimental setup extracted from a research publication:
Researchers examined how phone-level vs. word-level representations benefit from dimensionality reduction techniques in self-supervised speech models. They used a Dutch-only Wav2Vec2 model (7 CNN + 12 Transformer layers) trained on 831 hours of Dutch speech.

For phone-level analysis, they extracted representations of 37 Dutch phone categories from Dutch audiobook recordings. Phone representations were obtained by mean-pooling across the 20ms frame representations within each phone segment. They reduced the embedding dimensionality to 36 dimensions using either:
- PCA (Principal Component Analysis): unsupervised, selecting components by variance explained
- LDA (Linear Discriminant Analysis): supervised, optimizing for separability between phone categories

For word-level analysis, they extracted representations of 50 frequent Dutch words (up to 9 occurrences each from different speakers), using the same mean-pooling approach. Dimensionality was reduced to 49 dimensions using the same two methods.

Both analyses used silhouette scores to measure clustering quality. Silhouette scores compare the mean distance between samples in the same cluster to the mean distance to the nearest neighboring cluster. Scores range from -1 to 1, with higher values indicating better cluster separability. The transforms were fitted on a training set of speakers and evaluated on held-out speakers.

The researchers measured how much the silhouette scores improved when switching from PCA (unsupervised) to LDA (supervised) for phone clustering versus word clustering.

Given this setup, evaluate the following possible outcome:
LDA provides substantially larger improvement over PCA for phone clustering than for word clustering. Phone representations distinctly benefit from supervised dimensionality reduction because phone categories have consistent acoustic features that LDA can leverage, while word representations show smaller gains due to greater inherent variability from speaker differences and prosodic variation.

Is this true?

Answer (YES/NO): YES